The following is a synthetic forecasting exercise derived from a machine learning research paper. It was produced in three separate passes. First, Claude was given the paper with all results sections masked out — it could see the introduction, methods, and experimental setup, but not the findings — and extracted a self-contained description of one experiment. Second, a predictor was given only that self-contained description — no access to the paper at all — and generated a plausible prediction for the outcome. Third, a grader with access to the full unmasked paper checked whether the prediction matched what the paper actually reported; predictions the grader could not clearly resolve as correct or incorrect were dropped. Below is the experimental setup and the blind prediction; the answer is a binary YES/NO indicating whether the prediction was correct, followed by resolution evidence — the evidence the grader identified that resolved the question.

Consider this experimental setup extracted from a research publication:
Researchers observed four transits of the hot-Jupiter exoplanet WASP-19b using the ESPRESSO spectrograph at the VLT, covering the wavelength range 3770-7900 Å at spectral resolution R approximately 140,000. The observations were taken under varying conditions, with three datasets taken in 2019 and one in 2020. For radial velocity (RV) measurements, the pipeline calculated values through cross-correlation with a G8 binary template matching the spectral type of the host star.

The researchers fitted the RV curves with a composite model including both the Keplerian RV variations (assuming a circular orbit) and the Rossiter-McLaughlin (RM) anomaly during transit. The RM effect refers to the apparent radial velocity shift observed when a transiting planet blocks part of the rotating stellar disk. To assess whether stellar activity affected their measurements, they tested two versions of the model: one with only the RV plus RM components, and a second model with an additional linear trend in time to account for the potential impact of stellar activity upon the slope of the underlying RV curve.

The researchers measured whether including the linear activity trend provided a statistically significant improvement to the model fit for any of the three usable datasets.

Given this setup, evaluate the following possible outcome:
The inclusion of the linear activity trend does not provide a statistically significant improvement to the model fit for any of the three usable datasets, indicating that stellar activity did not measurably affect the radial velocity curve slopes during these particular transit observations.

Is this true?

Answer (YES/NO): YES